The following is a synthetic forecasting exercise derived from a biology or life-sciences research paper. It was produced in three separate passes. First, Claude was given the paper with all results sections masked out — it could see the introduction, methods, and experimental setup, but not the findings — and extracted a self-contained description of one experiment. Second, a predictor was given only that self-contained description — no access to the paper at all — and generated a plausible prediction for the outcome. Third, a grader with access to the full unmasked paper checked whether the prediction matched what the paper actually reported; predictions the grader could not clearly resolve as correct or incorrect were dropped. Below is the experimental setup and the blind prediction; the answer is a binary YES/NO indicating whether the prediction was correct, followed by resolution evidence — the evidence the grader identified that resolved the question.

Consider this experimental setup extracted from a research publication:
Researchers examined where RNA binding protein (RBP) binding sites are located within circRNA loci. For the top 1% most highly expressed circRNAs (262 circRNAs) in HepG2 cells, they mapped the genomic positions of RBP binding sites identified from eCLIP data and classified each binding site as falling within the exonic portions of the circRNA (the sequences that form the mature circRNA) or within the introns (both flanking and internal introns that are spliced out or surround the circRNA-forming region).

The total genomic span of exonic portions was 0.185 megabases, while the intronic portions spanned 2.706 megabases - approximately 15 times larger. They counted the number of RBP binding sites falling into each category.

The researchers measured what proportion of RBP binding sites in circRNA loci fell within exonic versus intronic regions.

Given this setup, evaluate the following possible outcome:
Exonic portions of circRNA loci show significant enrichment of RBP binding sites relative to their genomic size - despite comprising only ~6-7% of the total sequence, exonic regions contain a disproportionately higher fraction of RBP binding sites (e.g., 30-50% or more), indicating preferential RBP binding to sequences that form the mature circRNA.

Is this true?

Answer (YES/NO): YES